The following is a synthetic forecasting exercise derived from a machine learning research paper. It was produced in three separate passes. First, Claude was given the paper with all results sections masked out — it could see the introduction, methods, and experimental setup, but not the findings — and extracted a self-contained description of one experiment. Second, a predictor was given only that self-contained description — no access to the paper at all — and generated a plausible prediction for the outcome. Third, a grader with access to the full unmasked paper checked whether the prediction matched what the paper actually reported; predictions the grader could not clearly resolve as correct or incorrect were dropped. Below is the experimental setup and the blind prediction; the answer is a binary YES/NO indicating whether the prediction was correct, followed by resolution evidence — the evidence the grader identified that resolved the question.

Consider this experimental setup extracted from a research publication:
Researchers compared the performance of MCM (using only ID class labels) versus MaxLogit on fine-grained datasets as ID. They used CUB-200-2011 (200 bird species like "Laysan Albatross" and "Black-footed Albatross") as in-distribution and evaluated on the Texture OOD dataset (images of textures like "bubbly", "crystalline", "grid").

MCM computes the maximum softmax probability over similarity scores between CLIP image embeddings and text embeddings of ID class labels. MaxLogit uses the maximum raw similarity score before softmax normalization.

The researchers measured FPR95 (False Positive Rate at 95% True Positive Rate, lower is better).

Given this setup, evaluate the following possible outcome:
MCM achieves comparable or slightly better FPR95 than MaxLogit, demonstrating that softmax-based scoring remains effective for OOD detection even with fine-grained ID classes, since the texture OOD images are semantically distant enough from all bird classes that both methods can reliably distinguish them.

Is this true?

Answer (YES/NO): NO